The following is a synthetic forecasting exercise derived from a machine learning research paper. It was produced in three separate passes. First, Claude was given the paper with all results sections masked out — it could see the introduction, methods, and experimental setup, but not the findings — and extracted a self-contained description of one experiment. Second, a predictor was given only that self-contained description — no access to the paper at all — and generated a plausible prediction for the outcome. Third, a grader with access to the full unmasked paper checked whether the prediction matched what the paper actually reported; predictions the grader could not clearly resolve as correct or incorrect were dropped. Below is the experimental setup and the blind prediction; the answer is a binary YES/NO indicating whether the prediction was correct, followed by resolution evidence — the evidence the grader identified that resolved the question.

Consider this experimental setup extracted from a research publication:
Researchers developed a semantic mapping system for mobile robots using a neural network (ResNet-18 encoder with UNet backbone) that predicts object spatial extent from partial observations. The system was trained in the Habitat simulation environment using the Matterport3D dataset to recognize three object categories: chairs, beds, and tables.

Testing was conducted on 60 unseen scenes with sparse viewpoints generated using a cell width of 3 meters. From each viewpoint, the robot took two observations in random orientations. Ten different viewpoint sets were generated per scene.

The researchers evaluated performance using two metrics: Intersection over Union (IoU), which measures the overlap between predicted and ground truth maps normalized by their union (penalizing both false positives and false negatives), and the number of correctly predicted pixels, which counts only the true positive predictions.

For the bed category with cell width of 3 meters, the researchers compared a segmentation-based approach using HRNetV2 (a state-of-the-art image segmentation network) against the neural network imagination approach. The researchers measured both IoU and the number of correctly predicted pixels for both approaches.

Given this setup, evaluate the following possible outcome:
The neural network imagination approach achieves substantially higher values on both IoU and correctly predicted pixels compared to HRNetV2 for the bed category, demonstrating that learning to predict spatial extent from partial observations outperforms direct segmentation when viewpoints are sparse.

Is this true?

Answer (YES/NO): NO